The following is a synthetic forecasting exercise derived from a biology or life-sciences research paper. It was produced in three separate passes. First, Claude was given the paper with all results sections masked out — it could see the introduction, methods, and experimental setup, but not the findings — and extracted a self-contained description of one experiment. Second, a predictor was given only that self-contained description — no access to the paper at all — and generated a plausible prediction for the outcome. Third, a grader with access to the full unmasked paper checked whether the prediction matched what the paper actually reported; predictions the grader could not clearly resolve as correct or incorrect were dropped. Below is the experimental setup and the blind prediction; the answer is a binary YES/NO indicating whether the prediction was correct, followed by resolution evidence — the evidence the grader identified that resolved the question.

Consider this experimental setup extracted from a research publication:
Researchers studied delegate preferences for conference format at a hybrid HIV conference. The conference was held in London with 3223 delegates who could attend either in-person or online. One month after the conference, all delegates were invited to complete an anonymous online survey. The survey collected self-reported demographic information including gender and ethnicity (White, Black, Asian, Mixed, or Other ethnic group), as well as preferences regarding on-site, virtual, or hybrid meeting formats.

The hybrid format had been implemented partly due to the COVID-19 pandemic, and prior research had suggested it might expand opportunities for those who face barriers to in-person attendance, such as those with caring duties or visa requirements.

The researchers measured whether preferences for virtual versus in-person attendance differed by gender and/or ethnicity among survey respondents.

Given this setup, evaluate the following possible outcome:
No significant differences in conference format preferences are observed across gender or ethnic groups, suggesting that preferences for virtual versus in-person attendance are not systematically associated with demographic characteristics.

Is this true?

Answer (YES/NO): NO